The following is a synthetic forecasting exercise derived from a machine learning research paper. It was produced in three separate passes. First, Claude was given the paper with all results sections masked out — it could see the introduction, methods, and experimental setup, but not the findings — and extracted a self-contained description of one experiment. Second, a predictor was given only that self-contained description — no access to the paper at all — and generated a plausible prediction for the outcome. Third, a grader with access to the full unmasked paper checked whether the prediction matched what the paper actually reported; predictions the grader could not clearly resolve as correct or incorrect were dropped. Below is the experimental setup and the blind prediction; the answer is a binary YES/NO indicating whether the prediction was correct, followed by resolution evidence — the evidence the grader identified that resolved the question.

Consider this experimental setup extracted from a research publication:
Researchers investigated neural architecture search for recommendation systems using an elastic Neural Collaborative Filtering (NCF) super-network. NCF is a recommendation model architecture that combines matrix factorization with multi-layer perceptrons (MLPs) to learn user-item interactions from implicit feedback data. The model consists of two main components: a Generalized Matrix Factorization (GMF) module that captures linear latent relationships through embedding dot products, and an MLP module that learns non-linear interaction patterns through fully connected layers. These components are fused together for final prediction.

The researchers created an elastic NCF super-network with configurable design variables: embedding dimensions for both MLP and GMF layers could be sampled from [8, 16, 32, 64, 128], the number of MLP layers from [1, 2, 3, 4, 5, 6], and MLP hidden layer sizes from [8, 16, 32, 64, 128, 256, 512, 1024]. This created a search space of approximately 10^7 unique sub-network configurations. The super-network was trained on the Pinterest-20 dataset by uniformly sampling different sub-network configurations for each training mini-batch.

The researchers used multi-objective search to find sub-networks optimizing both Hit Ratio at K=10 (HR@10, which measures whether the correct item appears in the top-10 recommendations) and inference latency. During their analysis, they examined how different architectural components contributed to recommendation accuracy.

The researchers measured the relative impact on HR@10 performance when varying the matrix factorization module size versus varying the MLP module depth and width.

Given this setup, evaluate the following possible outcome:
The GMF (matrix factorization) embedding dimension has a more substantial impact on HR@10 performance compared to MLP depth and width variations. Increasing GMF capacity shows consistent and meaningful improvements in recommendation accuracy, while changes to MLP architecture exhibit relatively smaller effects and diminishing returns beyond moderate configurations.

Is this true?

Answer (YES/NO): YES